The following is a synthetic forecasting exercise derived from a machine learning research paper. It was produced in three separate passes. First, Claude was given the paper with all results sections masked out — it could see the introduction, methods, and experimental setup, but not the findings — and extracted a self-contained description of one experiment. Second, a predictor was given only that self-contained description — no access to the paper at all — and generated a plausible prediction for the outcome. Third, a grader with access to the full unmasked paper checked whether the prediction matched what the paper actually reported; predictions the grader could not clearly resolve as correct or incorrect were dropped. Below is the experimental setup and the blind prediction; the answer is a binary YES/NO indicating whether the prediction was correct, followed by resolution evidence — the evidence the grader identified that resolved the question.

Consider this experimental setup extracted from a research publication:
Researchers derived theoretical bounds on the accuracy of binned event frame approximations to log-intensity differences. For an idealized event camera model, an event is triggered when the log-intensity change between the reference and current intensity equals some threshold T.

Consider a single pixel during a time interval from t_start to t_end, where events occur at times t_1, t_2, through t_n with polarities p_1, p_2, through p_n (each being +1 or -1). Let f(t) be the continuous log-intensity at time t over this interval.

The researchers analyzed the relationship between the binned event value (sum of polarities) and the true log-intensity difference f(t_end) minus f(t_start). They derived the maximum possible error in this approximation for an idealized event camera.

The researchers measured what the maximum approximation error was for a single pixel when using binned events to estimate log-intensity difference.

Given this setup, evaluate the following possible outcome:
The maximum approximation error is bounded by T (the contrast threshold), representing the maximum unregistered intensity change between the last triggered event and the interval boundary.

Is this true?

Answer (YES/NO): YES